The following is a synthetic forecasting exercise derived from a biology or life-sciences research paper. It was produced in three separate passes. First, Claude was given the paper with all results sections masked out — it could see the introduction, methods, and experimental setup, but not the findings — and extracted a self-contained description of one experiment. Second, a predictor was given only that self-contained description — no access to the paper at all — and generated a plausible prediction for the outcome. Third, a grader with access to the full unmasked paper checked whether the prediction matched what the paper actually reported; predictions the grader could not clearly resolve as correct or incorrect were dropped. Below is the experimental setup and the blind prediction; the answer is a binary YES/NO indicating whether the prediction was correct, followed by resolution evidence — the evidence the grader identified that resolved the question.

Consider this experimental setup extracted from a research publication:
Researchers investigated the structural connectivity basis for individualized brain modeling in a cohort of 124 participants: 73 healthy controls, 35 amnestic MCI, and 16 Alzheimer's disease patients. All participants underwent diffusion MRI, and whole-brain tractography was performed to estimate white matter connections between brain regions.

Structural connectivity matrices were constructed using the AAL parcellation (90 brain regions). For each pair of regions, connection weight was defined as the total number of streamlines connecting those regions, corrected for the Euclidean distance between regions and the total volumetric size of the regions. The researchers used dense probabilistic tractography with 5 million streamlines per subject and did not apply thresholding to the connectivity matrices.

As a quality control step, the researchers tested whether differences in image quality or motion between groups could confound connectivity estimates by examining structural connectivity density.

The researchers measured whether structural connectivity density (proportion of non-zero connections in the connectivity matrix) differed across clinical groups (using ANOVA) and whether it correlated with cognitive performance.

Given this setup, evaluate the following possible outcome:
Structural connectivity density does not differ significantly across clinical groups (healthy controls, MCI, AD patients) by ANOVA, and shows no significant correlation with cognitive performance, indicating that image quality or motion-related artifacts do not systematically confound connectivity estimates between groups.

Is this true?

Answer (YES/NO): YES